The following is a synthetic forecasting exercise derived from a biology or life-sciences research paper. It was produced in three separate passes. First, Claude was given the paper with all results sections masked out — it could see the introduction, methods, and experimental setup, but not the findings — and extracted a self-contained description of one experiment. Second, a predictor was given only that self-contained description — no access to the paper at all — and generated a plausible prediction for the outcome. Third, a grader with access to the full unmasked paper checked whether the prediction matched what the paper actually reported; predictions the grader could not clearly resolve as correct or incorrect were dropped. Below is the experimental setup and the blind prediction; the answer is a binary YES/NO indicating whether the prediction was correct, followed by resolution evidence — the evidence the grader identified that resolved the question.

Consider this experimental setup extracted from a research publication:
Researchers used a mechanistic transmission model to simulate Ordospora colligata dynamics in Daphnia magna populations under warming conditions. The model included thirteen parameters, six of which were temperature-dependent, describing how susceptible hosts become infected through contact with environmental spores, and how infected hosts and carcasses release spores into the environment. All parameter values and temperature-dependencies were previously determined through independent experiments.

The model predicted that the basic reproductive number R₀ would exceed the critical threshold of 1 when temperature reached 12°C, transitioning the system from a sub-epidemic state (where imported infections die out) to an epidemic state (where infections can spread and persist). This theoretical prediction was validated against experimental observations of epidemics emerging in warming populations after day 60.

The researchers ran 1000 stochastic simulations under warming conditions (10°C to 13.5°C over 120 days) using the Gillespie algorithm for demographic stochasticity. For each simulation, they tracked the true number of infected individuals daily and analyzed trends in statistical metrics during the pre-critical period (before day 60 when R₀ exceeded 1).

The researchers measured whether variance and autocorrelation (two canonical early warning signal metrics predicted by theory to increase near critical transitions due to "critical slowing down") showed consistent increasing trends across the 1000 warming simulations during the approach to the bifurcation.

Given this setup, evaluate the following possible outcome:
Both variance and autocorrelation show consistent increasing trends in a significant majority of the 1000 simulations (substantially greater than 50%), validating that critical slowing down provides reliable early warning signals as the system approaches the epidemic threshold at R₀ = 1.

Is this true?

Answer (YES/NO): NO